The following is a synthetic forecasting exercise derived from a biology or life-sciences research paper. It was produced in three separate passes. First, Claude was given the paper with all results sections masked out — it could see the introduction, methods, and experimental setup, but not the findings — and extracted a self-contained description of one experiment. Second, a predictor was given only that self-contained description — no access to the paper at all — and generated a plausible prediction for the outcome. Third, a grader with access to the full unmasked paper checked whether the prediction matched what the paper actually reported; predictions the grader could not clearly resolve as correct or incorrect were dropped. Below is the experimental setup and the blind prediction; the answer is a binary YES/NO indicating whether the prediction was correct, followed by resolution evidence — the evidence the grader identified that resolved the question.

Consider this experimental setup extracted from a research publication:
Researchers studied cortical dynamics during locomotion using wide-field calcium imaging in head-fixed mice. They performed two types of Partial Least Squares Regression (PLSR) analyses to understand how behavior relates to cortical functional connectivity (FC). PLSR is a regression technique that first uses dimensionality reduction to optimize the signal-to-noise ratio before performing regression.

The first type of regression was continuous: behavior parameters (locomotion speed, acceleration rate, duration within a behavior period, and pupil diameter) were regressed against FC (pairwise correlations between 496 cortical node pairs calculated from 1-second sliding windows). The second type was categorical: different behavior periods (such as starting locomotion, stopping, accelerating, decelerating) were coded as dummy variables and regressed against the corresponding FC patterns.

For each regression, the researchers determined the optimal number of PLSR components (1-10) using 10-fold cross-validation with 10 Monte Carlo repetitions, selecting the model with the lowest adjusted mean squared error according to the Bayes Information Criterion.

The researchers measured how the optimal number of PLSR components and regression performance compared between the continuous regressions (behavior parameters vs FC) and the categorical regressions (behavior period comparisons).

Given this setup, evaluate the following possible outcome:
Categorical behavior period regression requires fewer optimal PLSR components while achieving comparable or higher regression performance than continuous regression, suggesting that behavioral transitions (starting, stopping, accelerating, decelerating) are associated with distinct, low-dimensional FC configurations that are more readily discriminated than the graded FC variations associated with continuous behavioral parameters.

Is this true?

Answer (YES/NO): NO